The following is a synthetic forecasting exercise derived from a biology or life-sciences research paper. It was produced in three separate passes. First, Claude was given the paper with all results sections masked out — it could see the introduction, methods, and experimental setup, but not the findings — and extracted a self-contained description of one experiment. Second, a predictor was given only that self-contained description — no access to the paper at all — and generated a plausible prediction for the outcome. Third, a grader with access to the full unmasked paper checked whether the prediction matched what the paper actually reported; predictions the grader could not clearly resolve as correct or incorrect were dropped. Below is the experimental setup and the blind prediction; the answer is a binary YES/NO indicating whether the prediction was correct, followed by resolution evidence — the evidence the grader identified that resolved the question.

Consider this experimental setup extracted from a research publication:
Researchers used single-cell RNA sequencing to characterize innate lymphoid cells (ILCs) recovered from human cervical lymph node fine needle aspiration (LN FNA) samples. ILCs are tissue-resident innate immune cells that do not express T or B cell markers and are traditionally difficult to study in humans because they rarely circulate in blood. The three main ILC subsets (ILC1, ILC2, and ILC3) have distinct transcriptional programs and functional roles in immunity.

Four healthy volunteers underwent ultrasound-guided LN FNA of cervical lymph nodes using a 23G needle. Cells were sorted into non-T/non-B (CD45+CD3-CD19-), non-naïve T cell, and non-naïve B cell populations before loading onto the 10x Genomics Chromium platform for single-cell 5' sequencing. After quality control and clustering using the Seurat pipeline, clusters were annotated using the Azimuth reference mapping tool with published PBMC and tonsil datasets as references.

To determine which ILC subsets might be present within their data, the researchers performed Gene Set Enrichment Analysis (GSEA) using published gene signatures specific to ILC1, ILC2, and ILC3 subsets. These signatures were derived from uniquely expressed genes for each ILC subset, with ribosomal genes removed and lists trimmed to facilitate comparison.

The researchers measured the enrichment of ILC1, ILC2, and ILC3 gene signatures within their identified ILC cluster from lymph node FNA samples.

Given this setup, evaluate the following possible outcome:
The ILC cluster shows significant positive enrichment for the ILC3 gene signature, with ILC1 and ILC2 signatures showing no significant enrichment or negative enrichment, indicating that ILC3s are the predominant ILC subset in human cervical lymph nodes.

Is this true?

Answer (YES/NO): YES